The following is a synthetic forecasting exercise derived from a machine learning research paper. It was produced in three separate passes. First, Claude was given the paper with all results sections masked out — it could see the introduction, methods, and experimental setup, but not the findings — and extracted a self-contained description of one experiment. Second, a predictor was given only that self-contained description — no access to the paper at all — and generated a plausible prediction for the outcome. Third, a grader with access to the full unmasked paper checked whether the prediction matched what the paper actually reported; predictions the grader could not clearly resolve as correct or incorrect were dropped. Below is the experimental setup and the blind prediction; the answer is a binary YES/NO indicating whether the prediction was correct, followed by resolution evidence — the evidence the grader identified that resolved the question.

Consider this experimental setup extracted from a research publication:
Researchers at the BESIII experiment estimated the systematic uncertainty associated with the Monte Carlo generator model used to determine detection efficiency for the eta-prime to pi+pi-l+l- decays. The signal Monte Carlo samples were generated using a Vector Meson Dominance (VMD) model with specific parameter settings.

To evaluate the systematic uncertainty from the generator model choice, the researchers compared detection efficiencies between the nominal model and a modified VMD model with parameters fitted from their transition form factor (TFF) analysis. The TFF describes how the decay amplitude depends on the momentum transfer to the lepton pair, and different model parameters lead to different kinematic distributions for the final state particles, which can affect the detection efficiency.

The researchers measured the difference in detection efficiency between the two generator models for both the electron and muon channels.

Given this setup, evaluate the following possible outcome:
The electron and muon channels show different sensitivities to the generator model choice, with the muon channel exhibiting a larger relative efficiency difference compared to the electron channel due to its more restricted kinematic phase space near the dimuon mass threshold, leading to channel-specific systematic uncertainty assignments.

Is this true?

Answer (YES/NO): NO